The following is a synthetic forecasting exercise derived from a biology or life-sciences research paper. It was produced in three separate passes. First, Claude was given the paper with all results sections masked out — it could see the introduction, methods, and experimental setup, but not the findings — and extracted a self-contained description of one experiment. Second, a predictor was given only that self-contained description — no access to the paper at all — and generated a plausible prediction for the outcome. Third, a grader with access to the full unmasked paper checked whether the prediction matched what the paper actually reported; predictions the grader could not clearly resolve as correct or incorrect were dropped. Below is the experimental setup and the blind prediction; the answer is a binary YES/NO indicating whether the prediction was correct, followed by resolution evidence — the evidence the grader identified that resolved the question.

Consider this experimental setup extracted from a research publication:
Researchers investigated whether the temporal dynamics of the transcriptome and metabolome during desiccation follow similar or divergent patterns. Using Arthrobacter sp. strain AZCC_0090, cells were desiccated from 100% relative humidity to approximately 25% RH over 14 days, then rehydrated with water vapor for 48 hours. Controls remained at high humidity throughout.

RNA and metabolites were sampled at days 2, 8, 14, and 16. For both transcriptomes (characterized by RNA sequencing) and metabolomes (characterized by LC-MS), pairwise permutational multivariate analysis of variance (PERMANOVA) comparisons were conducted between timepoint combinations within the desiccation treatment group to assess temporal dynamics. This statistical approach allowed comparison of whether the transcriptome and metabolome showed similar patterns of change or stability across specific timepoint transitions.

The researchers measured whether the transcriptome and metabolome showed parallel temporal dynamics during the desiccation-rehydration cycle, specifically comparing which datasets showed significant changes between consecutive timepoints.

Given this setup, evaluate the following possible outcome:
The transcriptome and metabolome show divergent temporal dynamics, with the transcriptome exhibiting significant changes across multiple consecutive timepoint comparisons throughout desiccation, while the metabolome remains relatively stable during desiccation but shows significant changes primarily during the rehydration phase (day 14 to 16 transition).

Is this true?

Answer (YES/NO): NO